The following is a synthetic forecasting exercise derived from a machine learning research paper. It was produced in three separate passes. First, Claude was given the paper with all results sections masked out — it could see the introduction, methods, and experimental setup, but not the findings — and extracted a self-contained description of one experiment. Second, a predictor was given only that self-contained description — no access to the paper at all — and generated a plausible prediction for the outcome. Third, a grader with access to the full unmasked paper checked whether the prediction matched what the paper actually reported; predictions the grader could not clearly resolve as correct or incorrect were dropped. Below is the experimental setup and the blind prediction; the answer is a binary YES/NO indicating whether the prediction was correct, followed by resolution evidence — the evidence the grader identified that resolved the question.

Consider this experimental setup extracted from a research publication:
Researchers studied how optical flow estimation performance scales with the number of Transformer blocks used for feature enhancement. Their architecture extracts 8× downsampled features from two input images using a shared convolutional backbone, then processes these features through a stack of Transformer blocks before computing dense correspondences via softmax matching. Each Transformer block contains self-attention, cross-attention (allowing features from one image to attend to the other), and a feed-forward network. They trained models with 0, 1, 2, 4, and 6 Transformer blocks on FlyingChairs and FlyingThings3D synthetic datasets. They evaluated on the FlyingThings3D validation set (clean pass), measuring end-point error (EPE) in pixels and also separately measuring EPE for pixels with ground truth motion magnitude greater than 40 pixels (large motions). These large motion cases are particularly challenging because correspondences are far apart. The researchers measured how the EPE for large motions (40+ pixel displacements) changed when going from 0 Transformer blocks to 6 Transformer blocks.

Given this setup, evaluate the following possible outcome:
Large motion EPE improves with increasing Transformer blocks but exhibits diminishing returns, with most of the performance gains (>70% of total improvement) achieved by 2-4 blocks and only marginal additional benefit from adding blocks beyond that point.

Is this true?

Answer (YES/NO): YES